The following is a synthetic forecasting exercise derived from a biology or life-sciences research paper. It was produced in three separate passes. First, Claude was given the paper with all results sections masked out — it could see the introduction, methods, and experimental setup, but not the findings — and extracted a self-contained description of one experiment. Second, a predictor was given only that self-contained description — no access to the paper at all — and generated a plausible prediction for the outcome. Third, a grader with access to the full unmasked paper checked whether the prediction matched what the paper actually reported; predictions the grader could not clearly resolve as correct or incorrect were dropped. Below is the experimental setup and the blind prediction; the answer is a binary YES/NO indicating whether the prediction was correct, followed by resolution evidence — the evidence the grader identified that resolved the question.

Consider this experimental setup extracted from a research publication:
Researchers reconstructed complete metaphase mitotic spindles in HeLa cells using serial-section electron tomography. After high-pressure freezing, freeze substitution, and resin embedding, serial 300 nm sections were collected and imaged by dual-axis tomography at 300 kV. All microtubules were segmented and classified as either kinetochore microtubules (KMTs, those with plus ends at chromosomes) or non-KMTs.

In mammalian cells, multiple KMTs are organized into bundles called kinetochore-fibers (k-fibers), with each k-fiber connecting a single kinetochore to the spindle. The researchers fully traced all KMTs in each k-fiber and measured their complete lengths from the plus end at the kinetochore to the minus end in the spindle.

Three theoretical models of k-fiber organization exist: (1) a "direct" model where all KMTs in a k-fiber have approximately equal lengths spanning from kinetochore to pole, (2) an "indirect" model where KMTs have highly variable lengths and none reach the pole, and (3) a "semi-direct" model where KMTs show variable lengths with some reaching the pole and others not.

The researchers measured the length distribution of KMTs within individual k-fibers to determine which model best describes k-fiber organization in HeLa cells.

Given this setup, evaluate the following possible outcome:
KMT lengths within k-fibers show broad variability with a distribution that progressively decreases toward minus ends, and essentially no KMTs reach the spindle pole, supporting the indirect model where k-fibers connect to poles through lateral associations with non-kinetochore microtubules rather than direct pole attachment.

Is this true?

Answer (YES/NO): NO